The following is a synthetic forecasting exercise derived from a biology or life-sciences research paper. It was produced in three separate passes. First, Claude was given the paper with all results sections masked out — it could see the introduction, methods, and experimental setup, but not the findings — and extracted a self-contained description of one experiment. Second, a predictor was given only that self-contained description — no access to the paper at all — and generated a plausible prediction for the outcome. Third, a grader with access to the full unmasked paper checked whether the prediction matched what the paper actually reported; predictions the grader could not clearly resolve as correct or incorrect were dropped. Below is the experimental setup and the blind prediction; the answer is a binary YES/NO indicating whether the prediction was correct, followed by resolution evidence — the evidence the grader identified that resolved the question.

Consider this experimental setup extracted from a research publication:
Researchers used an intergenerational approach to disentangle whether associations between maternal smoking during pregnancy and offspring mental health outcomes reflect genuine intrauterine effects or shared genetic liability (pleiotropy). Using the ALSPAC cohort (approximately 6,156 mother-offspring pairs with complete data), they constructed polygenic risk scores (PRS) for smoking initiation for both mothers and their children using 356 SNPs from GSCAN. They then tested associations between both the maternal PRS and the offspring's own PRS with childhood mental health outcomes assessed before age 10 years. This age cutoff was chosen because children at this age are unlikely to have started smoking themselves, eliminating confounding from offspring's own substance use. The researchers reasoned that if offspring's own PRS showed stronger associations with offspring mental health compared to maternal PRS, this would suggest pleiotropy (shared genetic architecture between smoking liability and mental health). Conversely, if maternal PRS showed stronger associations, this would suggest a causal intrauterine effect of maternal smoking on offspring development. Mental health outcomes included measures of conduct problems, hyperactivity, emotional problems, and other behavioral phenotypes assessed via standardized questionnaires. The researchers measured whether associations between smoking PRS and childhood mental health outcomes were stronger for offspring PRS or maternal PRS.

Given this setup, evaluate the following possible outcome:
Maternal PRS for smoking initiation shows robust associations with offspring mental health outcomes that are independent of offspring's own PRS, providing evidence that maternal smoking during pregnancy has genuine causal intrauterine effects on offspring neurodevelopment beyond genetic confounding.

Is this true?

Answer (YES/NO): NO